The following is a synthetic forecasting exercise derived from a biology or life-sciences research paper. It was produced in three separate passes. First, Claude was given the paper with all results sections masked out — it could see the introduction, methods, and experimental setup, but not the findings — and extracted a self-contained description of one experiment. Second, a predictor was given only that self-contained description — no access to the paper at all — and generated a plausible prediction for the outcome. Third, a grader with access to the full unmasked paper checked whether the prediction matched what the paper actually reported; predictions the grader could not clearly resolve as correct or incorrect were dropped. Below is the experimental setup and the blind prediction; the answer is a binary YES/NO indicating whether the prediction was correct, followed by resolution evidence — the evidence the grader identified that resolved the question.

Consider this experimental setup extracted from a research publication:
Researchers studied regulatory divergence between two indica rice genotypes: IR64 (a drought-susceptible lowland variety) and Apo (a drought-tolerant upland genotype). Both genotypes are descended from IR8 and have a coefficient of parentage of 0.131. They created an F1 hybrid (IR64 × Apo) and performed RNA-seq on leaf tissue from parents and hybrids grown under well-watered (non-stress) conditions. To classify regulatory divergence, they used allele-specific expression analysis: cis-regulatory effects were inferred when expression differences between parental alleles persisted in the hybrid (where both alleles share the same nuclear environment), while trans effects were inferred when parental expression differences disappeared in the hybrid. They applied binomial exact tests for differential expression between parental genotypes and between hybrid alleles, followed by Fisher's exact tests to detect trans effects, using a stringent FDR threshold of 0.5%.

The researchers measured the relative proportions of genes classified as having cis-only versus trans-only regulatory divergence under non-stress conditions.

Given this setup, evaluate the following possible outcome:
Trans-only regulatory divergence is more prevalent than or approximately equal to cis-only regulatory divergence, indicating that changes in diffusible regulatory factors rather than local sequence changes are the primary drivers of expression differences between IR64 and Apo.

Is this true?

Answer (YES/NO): NO